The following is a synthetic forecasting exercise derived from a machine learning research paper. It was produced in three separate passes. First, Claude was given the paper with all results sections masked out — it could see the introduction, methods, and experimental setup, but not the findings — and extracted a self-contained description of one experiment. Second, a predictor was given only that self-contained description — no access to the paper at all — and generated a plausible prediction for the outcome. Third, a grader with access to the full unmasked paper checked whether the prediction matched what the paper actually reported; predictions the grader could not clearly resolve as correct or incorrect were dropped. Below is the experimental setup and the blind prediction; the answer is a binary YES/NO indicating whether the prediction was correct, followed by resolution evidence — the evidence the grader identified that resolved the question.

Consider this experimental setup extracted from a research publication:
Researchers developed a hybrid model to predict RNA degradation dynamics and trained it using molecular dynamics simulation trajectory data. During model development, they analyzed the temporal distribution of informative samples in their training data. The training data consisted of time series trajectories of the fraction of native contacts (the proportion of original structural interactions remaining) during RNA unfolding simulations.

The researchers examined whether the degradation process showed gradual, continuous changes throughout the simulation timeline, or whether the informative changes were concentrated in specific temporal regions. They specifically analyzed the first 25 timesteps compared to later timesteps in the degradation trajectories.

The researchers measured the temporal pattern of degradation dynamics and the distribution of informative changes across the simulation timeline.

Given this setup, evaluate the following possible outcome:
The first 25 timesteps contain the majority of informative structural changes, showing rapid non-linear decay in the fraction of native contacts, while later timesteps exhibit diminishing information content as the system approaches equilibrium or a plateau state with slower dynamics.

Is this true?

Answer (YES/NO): YES